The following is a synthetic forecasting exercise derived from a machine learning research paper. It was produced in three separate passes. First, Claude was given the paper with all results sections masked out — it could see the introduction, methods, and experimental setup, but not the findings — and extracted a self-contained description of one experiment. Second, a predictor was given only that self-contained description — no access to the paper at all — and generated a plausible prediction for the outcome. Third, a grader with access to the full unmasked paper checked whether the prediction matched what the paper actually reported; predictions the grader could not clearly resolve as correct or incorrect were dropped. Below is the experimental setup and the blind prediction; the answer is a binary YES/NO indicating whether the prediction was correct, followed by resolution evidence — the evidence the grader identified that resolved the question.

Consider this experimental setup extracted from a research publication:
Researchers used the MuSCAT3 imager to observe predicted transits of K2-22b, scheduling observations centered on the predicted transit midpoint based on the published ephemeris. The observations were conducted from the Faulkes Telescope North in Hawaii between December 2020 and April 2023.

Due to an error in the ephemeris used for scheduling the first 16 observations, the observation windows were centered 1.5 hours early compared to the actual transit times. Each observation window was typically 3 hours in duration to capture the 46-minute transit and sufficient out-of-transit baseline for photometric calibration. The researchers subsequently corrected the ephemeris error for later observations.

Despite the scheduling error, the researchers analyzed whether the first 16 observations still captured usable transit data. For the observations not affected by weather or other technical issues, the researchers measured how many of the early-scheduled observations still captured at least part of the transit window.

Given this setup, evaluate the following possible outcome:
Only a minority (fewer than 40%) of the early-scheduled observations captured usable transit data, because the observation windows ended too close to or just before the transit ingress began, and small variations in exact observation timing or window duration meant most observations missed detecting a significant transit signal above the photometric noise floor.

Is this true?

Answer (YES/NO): NO